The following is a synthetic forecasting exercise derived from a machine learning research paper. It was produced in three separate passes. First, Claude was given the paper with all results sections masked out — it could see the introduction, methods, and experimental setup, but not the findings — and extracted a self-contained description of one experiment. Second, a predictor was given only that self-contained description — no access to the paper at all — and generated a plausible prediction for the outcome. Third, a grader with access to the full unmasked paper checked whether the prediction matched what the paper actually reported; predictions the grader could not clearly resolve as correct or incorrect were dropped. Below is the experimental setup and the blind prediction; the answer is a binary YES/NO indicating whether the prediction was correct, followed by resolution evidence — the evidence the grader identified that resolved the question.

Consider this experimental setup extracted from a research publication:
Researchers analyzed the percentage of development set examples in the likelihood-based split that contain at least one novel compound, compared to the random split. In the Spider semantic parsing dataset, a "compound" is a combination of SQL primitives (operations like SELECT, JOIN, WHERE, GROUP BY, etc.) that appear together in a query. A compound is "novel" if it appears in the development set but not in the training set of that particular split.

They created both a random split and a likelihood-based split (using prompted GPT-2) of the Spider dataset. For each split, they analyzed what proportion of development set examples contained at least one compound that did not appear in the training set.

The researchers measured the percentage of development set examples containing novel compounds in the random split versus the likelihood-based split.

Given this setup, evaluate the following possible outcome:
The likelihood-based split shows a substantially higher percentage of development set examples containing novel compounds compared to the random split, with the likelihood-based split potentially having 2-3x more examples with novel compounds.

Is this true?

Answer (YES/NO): NO